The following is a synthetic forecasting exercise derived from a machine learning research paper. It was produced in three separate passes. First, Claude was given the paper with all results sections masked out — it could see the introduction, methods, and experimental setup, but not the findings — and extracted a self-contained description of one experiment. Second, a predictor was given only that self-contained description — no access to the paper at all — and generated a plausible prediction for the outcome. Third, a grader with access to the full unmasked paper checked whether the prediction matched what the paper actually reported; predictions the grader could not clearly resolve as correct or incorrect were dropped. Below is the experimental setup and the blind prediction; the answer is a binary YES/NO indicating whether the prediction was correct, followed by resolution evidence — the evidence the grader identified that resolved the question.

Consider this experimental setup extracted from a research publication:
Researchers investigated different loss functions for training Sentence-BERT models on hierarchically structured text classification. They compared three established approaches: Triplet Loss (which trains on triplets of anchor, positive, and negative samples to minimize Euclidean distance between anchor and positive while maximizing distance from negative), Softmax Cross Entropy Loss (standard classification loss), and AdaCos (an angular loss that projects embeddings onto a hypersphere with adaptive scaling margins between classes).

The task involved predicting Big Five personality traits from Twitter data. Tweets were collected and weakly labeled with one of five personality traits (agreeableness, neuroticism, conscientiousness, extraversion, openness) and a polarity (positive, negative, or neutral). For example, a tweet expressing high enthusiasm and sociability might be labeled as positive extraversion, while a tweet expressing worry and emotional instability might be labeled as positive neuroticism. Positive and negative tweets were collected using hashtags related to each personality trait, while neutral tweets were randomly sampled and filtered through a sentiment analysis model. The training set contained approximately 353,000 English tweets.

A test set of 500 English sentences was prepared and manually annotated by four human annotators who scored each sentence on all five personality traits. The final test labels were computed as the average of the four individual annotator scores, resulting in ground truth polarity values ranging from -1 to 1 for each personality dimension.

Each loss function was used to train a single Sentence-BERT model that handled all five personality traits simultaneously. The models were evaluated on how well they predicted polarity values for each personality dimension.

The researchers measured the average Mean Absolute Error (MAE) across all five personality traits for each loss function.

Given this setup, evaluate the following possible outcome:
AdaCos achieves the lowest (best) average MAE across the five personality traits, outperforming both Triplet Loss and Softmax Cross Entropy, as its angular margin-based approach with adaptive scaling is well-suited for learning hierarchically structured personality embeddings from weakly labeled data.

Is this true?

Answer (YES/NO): YES